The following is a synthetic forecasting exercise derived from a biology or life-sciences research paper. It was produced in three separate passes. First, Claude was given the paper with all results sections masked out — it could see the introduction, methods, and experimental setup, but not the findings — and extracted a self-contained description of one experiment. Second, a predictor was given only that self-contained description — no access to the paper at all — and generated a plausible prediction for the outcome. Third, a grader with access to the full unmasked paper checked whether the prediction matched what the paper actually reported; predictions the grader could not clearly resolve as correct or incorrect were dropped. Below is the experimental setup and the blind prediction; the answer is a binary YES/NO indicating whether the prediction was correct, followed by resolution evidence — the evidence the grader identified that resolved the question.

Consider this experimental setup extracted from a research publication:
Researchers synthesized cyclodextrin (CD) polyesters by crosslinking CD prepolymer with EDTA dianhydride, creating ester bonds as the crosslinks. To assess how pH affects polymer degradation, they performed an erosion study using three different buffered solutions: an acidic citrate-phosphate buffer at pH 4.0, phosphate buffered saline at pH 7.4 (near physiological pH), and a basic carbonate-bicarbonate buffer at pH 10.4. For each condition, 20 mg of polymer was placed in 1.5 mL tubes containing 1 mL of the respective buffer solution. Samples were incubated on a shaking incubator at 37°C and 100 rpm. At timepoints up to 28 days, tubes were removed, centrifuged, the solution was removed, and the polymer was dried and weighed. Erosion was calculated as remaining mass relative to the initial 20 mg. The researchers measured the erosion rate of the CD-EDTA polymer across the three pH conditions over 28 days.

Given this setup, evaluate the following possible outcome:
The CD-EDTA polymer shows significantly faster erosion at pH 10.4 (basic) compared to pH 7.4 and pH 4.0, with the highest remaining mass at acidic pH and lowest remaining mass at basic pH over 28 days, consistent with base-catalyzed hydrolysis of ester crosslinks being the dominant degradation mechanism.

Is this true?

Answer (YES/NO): NO